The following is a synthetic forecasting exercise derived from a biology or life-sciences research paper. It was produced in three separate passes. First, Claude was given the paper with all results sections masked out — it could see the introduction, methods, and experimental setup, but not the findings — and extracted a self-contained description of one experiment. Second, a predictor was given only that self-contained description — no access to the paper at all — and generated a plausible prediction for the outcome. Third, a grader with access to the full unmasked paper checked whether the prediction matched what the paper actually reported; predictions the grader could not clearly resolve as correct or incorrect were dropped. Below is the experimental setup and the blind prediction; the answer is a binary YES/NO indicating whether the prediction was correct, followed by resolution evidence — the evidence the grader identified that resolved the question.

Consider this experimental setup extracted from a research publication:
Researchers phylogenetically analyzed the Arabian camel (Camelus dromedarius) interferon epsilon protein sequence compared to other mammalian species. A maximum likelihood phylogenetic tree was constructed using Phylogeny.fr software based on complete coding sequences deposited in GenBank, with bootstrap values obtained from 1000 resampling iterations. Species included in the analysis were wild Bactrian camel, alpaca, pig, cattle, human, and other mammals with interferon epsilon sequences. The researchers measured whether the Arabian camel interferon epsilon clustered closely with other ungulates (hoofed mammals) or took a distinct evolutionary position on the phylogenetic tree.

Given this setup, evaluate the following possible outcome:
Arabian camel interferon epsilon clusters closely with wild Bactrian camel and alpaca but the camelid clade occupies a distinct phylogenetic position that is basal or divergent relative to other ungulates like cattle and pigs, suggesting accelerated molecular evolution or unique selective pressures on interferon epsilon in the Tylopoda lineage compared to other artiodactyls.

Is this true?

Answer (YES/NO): YES